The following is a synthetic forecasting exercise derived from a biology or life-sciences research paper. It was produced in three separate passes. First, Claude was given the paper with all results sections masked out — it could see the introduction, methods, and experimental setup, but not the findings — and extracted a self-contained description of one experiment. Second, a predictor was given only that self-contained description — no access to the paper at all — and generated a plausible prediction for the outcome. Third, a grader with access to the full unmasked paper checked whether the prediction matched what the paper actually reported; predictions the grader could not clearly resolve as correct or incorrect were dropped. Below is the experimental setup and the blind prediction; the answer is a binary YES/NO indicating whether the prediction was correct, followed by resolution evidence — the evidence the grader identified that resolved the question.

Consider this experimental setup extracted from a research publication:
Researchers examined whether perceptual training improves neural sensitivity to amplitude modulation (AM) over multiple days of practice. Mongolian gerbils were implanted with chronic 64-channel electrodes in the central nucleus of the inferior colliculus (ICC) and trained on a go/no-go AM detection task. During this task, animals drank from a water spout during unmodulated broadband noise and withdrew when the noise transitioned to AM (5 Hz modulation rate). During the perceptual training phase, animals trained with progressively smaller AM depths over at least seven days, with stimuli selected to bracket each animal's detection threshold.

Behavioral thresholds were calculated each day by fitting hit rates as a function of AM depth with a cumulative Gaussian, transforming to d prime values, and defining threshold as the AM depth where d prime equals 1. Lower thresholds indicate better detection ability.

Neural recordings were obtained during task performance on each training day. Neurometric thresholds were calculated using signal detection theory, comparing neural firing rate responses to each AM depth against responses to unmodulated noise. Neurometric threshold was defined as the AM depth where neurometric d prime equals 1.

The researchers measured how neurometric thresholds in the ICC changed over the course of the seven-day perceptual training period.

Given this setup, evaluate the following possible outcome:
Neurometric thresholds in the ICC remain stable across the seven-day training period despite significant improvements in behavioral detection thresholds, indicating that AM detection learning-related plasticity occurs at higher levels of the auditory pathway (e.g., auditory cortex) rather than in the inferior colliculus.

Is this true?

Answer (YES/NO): NO